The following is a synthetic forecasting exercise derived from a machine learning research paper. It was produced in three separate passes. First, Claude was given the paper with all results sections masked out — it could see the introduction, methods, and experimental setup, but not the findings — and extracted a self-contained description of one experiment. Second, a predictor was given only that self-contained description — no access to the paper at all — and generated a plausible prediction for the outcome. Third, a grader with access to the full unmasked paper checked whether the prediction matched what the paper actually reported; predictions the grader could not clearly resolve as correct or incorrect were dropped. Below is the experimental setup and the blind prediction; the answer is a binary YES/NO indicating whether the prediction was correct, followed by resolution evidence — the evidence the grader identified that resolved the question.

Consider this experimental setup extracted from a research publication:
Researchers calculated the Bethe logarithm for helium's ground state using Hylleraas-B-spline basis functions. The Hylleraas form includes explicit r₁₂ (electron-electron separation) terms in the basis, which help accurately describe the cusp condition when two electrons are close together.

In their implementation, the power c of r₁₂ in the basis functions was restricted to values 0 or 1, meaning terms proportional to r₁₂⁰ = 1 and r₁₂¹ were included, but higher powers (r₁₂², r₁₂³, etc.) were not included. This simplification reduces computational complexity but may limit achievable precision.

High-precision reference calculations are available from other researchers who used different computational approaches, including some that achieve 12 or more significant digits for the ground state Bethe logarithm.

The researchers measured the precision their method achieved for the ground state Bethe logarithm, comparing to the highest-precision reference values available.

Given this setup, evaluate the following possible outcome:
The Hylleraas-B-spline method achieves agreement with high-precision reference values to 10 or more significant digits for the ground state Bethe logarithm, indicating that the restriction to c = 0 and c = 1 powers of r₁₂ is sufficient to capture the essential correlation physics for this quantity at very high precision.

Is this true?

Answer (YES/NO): NO